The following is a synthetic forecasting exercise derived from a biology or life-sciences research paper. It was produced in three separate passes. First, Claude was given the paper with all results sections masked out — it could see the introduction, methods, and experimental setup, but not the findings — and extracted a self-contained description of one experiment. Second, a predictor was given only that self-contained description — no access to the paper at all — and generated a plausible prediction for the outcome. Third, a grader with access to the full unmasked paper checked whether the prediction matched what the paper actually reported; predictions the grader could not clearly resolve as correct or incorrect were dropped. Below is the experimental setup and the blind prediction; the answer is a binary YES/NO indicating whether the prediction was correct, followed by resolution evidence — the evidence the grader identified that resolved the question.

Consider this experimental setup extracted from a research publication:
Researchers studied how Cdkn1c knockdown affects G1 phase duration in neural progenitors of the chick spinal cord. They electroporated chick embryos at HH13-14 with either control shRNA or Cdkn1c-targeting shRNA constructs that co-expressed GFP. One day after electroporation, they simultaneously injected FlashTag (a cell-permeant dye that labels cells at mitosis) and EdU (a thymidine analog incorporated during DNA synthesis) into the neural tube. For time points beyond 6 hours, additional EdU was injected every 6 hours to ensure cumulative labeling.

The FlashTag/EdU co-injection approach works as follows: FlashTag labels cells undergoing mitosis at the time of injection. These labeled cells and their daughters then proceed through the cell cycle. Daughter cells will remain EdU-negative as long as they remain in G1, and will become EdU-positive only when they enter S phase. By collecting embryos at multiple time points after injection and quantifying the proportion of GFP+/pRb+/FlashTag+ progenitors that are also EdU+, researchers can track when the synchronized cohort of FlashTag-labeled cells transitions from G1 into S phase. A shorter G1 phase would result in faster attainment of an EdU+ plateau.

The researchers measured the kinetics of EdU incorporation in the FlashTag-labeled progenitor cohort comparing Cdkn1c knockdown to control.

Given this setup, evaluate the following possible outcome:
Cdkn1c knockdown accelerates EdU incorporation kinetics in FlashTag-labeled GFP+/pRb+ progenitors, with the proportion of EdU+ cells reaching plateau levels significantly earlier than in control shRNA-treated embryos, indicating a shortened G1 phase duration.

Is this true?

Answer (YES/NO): YES